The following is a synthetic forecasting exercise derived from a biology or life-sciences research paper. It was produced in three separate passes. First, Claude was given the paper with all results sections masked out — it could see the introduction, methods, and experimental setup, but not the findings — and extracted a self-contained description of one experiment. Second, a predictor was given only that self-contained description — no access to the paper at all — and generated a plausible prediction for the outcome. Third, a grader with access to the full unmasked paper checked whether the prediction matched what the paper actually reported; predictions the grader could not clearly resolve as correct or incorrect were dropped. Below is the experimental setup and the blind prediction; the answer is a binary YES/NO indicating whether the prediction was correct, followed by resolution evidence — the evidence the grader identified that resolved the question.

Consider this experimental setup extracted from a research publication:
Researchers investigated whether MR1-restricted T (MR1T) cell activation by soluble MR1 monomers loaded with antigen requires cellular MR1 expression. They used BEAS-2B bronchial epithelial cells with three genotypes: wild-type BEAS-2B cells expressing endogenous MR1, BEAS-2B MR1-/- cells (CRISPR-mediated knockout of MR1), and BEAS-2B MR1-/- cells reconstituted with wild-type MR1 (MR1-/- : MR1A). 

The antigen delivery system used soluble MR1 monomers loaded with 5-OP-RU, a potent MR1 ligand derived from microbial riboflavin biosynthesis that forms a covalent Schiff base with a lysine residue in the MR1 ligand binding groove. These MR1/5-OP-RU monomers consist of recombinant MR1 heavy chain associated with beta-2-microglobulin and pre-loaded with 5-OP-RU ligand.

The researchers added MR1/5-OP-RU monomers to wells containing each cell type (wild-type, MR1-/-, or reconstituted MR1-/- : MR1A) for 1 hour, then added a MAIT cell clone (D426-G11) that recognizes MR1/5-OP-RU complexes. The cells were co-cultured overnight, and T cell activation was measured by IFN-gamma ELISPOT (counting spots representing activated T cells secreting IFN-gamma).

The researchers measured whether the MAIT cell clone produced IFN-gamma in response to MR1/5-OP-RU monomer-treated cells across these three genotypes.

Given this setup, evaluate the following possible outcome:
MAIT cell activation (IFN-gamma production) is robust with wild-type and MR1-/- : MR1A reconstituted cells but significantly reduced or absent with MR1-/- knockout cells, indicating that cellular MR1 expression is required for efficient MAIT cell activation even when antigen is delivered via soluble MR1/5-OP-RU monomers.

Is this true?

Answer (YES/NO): YES